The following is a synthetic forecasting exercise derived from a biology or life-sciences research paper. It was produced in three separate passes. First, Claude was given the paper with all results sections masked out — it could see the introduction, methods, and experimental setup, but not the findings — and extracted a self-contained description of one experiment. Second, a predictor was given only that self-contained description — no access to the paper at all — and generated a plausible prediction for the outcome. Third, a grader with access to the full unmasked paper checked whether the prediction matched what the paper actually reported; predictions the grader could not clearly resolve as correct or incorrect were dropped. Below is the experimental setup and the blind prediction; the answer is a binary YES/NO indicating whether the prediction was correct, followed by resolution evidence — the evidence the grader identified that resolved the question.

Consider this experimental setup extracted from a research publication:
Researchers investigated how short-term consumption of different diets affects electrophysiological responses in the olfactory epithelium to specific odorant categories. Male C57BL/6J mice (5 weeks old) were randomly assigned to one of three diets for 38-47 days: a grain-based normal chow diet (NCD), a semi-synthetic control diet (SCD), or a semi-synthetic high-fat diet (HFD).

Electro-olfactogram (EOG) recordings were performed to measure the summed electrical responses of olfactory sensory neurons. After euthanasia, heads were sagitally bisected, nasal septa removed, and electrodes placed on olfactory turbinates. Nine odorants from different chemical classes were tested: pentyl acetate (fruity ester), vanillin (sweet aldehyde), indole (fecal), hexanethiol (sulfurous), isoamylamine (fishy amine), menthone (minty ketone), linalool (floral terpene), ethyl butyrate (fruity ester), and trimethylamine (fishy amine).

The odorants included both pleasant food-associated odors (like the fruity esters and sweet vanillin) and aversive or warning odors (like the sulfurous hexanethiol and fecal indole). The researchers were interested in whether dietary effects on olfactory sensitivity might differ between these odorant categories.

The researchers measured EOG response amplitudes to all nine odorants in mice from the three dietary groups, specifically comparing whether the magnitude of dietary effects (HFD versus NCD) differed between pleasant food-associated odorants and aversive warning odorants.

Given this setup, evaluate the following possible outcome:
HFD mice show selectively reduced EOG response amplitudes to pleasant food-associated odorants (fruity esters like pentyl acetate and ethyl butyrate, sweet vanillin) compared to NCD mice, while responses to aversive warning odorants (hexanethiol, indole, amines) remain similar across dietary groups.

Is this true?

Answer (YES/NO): NO